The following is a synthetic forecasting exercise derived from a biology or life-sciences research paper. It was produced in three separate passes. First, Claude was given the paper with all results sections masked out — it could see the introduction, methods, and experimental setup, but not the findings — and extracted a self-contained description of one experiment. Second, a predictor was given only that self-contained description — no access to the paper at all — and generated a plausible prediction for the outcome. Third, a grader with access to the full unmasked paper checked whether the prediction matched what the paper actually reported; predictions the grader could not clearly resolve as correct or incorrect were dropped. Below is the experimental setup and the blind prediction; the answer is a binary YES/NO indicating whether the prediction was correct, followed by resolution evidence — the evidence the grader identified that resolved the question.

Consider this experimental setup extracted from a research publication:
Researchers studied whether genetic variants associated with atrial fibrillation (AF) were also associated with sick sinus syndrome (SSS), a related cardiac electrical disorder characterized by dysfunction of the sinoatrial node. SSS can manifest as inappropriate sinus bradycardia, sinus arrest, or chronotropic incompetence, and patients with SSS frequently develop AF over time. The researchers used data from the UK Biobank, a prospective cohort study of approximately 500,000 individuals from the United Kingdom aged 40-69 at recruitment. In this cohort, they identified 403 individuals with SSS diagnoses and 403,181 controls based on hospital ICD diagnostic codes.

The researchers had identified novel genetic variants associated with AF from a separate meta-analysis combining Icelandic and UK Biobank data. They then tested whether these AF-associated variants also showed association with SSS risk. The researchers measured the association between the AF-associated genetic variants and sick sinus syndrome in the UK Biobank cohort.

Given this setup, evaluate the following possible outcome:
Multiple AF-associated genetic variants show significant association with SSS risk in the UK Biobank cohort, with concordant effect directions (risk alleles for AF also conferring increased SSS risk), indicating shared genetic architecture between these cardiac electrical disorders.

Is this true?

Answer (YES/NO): NO